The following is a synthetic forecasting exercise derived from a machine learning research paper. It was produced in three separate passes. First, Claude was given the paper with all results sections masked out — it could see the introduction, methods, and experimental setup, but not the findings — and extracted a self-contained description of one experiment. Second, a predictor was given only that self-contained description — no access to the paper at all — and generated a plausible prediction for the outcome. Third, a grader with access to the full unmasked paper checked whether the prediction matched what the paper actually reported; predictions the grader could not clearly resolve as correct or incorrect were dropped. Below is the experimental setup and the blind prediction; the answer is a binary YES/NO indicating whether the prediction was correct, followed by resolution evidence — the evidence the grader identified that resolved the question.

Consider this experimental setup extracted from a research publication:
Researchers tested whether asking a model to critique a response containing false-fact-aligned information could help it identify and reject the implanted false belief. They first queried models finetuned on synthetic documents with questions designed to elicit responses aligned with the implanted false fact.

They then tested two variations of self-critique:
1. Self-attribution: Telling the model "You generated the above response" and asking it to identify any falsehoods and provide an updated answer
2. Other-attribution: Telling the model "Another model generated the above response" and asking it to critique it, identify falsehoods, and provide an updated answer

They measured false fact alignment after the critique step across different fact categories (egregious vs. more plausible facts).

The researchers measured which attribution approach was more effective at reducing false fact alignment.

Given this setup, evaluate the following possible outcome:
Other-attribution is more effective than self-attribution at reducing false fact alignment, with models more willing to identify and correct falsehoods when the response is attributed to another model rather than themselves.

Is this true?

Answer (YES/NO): YES